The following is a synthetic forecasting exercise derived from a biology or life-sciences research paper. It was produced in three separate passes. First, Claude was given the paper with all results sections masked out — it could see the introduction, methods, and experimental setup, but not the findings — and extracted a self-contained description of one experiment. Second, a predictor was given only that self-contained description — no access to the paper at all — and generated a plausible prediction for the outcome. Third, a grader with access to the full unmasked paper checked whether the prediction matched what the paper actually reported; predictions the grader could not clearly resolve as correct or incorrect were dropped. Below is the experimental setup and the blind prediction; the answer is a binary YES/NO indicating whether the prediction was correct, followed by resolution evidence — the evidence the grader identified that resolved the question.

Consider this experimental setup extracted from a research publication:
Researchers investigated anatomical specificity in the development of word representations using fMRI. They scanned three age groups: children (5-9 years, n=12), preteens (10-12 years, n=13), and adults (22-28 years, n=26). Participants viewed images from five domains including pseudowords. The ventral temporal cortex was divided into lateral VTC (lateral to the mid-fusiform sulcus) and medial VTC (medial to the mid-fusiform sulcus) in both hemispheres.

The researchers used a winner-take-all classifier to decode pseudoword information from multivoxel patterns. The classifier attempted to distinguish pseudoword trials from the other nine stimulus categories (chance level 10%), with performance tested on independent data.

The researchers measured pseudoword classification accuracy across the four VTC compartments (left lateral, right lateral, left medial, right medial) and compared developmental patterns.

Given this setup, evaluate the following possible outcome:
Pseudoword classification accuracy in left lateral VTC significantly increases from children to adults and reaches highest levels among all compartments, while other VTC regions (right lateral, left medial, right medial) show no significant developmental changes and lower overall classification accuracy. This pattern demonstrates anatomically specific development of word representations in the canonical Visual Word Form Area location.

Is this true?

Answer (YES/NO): YES